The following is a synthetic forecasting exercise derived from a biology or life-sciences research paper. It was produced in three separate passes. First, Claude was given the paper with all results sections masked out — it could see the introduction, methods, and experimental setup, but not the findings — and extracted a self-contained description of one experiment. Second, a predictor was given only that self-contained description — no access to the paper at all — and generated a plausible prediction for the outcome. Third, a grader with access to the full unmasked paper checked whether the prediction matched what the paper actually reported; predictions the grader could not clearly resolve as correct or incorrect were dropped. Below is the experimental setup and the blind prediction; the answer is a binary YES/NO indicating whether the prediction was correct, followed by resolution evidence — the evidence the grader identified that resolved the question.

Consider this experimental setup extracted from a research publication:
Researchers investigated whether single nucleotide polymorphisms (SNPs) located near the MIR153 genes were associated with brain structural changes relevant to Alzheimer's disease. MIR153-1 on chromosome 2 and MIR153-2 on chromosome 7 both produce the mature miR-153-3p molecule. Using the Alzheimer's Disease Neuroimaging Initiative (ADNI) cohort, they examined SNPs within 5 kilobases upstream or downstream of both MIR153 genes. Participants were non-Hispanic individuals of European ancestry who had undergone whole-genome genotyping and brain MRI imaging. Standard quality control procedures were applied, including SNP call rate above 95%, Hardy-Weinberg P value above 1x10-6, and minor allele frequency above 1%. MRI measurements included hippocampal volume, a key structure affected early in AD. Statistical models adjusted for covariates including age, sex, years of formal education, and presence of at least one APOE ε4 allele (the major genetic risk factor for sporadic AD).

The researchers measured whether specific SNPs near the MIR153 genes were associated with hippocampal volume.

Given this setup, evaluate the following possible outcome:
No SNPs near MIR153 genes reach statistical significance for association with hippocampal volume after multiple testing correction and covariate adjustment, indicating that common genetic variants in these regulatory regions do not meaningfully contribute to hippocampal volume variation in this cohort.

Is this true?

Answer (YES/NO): NO